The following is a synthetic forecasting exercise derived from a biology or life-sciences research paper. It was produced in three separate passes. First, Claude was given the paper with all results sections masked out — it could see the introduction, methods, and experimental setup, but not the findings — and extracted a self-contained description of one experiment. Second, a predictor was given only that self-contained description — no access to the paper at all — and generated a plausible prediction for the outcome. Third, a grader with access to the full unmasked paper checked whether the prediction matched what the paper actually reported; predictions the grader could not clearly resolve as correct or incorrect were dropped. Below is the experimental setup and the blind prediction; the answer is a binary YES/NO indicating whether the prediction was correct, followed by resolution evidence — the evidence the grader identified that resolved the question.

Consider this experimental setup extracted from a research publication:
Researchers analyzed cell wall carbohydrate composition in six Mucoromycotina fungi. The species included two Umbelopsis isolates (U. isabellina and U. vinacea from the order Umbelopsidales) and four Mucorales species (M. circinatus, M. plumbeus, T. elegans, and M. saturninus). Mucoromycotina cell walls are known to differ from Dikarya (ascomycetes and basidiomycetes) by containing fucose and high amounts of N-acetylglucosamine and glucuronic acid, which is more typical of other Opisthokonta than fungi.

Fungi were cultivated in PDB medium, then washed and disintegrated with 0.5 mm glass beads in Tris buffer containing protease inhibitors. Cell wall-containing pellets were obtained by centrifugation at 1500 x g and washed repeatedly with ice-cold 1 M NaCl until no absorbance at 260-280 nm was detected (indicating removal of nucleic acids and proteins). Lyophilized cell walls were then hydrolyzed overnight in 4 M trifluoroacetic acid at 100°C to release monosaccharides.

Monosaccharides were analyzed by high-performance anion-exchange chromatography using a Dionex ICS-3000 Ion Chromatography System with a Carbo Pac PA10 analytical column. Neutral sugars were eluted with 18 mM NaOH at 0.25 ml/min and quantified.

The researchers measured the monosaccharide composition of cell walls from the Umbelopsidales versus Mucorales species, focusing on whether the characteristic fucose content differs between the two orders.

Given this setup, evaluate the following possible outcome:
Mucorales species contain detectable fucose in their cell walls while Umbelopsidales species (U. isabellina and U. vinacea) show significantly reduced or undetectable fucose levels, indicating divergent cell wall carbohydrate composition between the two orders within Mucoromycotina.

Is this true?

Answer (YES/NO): NO